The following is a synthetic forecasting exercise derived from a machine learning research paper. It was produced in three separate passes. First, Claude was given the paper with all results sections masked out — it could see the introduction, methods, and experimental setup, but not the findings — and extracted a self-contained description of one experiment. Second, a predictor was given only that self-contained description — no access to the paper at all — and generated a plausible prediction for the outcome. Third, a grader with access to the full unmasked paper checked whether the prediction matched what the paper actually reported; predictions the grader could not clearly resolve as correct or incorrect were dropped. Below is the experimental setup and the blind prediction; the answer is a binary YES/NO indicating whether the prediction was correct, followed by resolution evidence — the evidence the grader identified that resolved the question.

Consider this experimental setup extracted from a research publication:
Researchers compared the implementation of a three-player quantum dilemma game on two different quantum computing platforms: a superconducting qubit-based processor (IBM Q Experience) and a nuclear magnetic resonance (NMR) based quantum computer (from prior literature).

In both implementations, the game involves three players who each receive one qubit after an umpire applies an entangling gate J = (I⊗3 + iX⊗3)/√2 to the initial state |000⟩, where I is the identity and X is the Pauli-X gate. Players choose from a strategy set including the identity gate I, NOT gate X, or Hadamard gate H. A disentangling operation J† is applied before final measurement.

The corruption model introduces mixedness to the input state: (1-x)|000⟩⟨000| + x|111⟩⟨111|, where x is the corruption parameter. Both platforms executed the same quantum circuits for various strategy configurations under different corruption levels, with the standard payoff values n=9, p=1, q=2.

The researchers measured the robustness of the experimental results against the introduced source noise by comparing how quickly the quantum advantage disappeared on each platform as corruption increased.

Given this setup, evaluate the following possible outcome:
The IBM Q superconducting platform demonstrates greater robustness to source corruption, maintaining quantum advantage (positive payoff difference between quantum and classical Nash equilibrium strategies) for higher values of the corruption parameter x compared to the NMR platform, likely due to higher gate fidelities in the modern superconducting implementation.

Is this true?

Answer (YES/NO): NO